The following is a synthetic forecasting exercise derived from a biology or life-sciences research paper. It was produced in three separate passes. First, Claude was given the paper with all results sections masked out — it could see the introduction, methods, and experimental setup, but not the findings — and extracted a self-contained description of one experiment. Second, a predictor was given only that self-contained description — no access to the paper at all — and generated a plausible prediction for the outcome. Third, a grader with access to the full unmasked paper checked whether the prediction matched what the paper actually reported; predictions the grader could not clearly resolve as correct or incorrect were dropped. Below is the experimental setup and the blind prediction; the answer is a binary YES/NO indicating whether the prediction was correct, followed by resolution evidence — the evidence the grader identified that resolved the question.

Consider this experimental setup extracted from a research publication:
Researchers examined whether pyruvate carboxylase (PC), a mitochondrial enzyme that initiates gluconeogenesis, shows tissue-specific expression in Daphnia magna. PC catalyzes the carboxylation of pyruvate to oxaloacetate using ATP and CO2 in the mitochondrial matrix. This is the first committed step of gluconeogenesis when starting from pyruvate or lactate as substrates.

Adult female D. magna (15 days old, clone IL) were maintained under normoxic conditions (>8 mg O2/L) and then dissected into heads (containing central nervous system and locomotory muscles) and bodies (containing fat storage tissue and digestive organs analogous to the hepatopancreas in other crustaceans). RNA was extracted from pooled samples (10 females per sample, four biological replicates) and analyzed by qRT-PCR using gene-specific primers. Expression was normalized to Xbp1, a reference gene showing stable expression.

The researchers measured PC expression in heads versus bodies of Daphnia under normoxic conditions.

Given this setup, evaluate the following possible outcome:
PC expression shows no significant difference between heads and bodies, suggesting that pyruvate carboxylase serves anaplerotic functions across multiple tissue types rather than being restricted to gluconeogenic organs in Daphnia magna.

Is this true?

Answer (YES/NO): YES